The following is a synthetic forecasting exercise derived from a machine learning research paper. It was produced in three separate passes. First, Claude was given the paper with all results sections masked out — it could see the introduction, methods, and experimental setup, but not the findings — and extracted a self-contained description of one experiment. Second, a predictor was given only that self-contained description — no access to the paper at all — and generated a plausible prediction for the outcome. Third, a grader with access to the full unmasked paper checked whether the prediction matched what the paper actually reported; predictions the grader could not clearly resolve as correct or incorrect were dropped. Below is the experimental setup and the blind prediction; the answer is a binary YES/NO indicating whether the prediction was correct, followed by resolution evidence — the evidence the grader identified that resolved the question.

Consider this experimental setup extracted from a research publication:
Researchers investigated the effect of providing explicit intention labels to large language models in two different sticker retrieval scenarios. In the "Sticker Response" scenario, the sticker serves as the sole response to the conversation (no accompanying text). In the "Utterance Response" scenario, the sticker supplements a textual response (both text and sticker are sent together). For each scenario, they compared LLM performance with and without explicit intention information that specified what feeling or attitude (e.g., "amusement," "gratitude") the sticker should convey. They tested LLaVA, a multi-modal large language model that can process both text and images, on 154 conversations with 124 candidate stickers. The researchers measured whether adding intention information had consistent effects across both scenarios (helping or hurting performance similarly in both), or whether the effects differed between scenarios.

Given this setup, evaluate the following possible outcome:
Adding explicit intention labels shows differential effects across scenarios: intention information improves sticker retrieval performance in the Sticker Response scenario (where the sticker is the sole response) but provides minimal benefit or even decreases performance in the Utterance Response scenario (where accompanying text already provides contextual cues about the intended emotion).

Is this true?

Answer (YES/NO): NO